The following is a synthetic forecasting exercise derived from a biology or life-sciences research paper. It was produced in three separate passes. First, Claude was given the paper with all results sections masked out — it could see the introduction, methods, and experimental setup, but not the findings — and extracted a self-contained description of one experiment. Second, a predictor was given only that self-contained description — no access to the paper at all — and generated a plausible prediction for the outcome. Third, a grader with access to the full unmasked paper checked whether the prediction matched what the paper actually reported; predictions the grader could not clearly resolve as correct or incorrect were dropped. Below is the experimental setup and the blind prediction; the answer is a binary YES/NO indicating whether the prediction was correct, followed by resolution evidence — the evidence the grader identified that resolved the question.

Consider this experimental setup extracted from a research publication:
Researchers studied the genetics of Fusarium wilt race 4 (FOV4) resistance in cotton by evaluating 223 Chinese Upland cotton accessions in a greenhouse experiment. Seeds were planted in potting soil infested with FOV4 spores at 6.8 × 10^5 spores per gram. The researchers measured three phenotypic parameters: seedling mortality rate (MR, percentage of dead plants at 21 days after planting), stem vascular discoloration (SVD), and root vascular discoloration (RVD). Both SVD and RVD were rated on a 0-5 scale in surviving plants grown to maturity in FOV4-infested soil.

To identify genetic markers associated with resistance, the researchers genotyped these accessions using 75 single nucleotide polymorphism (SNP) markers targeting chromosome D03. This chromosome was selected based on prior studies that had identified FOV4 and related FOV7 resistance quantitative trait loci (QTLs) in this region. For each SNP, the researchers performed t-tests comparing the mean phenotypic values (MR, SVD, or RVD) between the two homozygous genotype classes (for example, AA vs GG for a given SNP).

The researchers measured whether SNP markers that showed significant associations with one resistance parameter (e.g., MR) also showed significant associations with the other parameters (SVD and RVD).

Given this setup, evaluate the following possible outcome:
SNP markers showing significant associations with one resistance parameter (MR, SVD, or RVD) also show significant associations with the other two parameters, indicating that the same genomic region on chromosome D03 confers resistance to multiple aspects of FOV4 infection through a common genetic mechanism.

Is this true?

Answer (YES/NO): NO